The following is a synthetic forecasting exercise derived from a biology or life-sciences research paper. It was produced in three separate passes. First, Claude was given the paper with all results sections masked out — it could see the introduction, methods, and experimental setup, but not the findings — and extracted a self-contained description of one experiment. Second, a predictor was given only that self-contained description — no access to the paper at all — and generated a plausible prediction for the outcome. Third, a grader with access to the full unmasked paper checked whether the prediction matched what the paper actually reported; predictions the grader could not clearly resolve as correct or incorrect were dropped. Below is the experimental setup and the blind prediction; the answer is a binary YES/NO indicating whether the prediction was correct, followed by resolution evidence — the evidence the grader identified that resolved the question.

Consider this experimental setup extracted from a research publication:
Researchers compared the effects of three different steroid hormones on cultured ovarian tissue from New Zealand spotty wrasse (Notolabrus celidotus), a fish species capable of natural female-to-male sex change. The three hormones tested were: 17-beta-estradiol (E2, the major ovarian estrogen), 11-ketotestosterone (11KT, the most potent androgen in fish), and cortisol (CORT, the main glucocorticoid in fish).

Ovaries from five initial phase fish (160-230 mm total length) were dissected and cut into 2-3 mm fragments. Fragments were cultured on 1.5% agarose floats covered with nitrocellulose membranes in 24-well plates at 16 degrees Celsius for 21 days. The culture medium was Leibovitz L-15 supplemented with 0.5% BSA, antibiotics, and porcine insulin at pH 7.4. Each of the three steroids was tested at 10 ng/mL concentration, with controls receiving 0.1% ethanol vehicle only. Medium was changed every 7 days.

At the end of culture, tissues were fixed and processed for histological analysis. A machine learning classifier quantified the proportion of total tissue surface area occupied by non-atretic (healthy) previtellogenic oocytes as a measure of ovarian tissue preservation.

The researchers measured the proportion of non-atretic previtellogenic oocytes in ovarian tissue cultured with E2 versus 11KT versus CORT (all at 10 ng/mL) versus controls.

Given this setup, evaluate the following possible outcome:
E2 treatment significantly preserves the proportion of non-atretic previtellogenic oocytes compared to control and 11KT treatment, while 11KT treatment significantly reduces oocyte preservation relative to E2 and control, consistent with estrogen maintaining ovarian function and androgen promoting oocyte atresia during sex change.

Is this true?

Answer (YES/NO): NO